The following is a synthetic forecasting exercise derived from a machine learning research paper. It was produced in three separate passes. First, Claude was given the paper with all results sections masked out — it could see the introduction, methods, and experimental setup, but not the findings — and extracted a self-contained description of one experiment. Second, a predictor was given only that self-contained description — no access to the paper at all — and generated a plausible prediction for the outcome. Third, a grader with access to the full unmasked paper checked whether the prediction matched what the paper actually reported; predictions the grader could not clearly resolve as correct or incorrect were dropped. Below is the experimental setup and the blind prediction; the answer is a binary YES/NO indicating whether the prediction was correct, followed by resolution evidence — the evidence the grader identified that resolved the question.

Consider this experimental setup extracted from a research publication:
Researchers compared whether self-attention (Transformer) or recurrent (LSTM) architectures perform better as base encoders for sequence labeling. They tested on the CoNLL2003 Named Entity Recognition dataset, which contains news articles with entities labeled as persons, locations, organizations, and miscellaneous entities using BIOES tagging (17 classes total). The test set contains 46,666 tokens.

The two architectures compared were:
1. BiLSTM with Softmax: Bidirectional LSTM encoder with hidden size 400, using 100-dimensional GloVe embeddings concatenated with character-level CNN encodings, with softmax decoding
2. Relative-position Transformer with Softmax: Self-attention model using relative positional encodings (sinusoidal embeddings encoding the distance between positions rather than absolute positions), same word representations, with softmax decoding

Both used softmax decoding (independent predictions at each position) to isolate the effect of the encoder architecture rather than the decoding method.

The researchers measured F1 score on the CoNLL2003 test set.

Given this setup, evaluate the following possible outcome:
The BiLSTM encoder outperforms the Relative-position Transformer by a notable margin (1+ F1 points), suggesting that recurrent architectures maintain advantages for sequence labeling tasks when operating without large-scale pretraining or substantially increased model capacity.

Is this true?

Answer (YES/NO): NO